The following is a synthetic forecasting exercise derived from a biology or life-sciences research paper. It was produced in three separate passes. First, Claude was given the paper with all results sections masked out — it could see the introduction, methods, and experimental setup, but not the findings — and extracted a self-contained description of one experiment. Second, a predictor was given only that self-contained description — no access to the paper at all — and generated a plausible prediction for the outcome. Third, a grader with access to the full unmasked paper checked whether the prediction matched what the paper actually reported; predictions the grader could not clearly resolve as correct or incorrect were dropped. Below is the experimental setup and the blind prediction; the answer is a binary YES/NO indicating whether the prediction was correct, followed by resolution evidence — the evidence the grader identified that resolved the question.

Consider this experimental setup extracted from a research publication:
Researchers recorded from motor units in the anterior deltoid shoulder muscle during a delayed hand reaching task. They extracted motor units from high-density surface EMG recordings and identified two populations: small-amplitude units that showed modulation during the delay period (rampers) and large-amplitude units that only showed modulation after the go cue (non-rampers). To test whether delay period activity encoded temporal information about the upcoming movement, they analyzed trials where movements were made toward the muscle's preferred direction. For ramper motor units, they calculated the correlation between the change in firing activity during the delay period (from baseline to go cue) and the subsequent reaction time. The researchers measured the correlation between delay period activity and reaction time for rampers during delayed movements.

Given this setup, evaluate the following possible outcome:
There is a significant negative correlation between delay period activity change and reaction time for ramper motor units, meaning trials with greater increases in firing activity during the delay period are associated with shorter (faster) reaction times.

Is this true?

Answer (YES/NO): YES